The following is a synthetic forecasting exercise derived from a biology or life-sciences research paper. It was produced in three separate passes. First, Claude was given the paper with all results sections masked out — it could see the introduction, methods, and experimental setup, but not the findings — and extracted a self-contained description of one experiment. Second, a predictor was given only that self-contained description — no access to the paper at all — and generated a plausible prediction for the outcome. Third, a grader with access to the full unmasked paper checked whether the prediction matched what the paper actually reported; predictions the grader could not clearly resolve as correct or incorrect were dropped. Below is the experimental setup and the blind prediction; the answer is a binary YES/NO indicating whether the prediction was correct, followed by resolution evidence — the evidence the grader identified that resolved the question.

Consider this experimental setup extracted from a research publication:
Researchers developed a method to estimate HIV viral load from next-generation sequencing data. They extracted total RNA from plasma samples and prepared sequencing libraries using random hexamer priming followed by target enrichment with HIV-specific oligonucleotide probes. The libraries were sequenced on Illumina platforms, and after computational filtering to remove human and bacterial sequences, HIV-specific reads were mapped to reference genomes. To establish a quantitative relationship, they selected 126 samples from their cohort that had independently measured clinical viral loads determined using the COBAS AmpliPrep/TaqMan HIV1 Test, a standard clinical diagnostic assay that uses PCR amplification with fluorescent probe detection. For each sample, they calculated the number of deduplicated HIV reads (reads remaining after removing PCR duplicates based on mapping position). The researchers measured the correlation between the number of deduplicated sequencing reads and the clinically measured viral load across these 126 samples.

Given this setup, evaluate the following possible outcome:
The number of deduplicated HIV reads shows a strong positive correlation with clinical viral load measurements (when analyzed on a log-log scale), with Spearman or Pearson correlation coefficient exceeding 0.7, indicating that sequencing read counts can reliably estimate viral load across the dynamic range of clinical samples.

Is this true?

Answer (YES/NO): YES